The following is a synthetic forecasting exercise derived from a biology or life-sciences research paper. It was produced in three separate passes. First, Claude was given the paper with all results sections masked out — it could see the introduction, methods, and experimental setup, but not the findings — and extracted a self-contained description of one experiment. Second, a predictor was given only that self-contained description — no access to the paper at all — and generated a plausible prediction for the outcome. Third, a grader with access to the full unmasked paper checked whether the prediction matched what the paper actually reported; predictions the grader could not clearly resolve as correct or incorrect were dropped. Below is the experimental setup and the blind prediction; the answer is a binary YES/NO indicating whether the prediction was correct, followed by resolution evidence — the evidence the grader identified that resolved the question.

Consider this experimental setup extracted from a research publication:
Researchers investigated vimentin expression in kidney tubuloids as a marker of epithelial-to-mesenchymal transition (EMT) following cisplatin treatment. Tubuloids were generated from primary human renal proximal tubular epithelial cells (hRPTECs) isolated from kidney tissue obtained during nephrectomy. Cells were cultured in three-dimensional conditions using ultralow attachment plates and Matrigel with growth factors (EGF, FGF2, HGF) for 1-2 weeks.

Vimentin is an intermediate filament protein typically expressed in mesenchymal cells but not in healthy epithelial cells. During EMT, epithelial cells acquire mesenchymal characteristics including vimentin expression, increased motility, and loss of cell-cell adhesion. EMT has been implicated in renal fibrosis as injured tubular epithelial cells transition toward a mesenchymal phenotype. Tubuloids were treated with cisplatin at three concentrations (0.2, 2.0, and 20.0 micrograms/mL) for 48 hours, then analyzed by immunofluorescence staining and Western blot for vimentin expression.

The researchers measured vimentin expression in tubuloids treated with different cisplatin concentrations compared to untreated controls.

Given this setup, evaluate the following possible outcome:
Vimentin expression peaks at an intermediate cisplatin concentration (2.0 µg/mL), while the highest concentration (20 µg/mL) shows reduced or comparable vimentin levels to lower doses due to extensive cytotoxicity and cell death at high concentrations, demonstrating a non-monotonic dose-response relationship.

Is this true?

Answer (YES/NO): NO